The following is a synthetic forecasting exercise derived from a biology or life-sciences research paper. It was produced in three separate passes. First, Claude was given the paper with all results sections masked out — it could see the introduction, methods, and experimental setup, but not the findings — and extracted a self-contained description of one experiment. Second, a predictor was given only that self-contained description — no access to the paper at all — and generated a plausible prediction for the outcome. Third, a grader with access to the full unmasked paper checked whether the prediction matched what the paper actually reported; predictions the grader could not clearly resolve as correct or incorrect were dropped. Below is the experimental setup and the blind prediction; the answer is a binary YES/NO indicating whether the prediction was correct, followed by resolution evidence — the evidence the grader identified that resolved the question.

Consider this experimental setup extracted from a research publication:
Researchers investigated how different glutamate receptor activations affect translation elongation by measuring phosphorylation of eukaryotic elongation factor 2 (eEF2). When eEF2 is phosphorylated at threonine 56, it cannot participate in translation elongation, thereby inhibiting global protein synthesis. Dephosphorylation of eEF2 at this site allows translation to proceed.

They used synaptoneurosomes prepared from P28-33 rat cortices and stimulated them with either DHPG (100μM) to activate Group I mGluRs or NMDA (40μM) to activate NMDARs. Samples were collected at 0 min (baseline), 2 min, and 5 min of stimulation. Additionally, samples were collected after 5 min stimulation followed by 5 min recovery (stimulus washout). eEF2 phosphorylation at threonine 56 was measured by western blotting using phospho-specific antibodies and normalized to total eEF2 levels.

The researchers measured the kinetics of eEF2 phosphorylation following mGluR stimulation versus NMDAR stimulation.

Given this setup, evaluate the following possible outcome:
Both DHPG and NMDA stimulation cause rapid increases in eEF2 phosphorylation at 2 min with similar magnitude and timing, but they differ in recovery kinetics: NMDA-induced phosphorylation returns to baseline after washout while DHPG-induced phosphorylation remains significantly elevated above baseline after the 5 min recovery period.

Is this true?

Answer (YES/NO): NO